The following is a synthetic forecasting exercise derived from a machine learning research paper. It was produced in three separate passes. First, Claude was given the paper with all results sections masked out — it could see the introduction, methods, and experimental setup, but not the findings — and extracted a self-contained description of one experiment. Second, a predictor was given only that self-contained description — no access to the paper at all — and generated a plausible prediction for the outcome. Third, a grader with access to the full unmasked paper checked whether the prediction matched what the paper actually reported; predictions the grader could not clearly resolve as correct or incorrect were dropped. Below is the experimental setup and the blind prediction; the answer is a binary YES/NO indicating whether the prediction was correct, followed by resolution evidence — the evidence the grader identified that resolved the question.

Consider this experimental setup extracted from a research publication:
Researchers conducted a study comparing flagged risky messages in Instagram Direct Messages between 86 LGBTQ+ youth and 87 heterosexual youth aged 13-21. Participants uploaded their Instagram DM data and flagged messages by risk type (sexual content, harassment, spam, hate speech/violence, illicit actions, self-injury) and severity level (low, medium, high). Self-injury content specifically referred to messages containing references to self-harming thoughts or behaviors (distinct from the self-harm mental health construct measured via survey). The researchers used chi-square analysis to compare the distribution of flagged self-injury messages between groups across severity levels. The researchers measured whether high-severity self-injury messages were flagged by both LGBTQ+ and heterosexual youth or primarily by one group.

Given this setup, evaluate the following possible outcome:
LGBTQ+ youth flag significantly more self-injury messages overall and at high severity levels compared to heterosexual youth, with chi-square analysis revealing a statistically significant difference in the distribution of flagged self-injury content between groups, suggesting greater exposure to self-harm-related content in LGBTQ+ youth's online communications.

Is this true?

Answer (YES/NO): YES